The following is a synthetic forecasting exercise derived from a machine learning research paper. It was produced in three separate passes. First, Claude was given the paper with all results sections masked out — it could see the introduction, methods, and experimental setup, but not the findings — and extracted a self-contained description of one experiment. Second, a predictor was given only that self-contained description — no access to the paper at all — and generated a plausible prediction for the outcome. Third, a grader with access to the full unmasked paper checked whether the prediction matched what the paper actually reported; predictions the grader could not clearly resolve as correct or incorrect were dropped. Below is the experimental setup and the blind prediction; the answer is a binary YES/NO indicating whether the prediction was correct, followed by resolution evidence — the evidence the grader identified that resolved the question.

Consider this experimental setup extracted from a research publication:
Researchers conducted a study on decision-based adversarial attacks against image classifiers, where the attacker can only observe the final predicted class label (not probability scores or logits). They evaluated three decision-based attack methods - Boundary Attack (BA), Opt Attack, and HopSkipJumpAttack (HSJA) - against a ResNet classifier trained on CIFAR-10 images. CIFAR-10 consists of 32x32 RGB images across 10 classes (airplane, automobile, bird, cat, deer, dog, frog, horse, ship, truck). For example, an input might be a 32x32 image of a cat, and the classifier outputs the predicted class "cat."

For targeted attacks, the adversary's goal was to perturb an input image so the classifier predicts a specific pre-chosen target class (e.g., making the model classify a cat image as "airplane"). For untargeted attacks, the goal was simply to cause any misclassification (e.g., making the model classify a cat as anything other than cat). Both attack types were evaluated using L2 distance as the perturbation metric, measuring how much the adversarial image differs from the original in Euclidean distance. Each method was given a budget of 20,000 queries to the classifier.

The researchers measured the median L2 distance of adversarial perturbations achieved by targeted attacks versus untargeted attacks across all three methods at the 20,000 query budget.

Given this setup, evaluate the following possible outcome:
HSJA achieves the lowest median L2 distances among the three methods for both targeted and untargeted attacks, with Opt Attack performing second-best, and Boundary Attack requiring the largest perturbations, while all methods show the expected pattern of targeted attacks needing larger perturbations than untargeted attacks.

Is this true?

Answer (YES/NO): NO